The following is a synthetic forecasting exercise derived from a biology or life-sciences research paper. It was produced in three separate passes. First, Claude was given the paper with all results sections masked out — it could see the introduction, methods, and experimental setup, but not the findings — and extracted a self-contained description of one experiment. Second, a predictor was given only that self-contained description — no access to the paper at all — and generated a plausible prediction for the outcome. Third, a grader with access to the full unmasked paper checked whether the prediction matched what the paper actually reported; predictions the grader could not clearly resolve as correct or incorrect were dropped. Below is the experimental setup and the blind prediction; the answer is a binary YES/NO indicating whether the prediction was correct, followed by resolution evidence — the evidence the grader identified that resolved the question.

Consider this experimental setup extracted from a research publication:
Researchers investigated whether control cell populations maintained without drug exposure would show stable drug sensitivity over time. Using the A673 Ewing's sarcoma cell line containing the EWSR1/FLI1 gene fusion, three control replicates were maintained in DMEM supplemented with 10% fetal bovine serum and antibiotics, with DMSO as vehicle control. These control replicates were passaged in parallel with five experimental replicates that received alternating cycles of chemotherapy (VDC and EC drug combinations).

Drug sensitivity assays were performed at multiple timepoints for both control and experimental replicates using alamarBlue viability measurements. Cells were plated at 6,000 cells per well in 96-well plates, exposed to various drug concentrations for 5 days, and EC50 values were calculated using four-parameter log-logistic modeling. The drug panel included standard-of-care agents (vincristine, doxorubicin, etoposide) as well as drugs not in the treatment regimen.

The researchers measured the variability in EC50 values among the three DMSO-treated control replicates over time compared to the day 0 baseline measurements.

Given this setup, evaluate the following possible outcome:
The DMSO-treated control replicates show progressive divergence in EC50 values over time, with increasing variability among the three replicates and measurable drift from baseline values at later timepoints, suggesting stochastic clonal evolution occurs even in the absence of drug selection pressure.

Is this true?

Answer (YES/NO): NO